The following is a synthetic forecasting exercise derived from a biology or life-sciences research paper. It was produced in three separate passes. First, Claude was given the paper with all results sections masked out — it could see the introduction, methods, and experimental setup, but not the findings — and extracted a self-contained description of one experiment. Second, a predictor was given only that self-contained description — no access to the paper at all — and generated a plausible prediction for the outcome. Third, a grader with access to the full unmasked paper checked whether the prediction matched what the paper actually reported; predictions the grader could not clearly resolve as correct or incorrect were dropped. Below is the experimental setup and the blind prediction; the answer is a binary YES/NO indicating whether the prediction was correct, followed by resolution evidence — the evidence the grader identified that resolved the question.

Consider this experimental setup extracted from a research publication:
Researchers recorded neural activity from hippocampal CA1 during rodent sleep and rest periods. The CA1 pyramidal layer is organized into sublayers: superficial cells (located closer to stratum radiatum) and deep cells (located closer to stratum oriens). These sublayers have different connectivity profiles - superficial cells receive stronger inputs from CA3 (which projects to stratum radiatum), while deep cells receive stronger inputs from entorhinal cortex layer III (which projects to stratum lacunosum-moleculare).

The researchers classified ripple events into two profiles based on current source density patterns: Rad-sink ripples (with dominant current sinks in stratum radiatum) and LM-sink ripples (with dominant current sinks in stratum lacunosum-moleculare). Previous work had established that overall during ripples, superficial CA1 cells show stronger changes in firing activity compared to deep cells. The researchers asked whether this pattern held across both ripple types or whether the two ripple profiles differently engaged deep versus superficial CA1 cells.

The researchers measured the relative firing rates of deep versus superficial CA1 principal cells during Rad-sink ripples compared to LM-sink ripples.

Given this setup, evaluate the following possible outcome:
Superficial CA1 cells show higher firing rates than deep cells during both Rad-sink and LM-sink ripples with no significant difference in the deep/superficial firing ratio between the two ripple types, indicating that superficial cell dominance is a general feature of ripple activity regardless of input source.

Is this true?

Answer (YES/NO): NO